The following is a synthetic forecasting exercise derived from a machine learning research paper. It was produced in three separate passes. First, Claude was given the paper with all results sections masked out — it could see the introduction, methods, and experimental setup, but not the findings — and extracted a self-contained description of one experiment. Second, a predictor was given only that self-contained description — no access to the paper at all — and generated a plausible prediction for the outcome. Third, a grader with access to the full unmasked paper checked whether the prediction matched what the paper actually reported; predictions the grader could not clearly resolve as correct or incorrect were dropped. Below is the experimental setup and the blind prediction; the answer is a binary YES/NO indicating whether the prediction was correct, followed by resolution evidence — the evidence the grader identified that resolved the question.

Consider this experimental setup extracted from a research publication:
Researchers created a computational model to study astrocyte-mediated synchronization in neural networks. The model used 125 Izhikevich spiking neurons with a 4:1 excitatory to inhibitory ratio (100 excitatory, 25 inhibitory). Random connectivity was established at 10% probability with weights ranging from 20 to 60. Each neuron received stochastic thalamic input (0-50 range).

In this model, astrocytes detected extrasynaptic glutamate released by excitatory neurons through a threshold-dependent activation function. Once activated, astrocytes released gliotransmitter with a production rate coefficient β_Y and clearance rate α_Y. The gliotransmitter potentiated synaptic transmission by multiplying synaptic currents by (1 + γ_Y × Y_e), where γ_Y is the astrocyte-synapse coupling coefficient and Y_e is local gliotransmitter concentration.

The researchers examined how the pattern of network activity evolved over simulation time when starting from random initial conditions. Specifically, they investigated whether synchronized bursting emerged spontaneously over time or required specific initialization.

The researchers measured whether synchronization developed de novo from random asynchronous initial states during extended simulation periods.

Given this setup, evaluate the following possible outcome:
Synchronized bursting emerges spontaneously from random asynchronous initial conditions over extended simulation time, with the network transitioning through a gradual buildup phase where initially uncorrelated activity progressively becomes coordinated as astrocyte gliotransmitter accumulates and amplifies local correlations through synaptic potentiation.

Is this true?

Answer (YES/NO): NO